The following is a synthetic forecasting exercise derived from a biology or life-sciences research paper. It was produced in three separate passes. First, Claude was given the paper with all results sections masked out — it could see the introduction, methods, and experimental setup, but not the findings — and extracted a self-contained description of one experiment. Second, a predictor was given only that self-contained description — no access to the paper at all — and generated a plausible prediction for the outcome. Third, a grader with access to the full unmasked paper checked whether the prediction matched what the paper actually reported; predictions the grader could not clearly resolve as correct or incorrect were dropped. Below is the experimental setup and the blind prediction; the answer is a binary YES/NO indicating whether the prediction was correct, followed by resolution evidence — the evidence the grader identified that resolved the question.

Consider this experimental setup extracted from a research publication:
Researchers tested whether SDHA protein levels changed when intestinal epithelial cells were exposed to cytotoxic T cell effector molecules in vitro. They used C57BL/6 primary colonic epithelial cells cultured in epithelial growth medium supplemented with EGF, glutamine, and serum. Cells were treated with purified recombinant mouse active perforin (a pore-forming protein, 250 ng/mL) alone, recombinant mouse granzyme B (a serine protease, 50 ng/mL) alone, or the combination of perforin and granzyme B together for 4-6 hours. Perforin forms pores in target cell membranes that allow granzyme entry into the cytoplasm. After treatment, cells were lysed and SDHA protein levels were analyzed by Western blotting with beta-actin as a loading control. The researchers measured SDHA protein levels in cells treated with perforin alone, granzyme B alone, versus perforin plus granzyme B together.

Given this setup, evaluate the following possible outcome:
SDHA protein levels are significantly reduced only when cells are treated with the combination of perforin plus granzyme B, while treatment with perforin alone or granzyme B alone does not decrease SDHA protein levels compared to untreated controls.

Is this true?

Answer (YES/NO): YES